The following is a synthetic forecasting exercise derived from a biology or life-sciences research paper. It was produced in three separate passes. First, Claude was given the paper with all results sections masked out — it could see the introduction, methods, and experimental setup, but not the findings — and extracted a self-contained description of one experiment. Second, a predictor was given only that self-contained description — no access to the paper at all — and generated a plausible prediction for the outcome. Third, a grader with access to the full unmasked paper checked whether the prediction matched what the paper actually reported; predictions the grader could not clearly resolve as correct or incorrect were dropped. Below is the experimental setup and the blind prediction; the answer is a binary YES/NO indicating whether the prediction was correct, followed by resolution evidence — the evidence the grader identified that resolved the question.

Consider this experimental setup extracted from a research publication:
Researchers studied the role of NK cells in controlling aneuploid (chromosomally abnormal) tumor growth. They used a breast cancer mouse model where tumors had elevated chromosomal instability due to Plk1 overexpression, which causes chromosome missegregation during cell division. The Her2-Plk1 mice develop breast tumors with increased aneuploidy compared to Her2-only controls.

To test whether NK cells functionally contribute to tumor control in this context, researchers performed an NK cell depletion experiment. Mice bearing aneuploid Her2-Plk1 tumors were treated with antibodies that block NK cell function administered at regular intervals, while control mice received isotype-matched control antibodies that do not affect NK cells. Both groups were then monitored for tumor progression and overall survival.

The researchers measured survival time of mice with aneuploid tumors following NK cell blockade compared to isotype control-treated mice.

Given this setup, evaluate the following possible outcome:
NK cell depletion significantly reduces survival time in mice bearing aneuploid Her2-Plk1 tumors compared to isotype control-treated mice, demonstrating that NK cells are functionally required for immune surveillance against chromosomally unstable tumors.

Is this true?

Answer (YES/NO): YES